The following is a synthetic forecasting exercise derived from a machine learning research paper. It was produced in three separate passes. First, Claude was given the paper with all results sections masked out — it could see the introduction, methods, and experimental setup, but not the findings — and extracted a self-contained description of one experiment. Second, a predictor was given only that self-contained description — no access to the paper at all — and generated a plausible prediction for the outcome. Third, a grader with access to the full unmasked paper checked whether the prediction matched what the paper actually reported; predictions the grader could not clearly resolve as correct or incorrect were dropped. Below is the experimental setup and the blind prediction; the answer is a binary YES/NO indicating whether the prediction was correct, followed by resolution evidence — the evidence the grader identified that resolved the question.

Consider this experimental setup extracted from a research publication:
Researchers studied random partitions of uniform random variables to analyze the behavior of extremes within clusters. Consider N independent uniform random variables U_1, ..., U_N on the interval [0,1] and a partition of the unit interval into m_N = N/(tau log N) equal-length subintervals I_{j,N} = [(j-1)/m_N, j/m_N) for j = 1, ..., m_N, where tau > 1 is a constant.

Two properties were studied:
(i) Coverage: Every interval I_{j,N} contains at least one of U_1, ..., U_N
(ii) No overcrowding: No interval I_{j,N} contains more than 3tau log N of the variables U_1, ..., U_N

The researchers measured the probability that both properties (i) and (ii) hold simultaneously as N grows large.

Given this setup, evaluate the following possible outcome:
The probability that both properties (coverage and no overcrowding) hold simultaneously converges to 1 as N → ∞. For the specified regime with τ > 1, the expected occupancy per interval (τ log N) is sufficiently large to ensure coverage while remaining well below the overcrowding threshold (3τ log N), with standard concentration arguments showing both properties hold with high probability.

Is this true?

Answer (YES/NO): YES